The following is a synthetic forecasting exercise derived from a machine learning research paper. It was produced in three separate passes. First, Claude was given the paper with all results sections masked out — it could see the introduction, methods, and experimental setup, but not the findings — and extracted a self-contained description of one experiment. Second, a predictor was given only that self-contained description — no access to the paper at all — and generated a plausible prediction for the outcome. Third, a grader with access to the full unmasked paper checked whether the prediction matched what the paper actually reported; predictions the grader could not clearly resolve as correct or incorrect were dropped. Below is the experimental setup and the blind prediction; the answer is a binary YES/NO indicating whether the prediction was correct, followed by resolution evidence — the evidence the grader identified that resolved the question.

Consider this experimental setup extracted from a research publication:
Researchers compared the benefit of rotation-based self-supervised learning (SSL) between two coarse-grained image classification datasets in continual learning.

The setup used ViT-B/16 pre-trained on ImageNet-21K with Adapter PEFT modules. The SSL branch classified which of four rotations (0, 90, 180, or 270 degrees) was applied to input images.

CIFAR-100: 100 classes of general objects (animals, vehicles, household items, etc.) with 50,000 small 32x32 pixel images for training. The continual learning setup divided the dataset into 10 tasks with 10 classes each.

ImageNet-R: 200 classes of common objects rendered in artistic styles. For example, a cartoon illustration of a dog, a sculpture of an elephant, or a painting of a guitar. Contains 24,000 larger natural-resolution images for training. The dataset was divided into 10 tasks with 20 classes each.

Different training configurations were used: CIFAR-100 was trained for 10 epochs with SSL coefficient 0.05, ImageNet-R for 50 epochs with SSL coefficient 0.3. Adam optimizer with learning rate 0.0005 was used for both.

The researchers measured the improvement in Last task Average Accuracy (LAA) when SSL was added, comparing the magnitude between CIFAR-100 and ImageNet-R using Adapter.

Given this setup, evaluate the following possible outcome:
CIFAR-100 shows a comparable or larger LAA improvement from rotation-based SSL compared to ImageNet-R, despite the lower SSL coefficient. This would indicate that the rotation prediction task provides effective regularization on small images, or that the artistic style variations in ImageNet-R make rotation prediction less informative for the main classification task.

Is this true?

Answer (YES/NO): NO